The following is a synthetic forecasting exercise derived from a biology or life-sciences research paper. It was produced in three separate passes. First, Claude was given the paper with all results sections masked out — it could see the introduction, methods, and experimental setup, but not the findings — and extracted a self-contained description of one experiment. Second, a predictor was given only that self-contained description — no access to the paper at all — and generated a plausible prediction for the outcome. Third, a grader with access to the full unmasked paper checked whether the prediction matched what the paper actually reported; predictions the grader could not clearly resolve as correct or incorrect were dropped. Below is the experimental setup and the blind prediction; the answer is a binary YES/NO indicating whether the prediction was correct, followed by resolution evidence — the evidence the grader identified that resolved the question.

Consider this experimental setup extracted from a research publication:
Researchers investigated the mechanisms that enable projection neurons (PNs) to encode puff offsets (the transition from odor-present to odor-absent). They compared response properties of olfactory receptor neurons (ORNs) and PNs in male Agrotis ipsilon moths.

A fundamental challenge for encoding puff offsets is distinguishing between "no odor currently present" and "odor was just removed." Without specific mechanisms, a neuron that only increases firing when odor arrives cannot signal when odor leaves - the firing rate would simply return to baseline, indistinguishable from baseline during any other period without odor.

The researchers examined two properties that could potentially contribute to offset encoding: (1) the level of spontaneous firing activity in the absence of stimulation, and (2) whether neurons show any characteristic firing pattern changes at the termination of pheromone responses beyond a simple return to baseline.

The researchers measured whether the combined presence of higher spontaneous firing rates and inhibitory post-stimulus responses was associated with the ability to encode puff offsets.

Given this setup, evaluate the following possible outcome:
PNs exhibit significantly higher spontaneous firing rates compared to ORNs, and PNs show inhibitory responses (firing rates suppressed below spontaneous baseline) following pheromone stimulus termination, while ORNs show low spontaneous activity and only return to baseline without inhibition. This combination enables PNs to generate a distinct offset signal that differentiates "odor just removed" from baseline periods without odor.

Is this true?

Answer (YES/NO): YES